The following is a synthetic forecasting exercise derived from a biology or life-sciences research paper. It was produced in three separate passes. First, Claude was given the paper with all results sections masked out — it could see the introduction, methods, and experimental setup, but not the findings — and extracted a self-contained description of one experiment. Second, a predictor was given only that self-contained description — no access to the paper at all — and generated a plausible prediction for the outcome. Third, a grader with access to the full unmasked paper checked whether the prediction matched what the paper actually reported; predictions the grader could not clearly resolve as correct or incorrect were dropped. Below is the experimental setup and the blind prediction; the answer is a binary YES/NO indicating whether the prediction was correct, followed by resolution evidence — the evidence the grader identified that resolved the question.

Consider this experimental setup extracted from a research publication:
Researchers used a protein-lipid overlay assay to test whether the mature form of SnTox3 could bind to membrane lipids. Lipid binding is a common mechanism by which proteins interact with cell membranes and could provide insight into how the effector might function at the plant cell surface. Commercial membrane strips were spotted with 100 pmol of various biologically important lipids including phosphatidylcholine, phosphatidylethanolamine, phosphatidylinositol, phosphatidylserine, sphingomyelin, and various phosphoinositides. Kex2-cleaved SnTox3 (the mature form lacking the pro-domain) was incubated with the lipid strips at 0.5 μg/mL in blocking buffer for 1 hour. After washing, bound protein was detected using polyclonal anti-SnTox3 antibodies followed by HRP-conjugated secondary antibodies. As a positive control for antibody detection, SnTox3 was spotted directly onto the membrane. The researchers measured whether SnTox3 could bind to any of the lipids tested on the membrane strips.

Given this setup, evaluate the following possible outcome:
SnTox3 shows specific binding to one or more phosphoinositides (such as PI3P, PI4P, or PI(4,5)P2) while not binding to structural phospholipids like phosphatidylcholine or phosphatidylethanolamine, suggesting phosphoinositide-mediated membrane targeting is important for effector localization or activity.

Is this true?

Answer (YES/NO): NO